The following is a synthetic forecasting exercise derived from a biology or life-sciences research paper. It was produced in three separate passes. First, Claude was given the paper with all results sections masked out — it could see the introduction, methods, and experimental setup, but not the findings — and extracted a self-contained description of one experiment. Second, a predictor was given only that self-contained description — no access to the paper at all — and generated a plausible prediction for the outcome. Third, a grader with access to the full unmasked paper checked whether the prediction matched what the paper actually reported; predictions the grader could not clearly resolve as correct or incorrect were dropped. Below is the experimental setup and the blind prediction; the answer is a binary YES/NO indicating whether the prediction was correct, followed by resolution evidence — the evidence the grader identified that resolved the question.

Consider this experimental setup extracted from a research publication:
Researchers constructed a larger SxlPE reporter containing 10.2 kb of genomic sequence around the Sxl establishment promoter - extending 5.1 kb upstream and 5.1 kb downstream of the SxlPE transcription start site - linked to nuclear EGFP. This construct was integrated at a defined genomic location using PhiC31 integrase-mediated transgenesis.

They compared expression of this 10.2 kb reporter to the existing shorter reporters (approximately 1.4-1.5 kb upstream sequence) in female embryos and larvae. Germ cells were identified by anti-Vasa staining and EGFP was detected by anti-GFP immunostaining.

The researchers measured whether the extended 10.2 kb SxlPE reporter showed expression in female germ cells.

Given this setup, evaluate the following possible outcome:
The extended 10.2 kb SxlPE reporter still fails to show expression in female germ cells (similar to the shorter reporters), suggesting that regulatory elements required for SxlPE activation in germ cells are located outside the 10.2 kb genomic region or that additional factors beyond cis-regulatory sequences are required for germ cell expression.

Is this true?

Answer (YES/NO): NO